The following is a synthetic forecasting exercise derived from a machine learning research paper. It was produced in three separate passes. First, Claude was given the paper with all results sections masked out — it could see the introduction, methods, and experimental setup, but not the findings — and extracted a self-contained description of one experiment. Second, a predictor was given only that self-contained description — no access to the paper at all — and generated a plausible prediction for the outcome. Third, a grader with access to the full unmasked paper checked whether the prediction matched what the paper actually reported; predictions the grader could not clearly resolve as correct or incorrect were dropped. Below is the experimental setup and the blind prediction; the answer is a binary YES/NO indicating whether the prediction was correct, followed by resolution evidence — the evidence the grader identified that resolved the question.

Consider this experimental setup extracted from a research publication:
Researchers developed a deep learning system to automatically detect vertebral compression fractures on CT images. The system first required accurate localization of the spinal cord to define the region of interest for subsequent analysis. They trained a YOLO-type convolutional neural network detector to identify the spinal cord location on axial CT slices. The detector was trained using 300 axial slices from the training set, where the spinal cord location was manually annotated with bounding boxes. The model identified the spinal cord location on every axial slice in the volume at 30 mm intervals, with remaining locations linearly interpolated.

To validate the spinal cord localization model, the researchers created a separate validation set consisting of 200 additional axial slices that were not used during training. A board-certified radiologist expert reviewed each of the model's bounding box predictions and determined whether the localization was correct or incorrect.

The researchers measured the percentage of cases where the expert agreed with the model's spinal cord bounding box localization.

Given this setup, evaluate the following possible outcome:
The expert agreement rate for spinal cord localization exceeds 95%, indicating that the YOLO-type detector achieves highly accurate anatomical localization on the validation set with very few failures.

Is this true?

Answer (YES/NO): YES